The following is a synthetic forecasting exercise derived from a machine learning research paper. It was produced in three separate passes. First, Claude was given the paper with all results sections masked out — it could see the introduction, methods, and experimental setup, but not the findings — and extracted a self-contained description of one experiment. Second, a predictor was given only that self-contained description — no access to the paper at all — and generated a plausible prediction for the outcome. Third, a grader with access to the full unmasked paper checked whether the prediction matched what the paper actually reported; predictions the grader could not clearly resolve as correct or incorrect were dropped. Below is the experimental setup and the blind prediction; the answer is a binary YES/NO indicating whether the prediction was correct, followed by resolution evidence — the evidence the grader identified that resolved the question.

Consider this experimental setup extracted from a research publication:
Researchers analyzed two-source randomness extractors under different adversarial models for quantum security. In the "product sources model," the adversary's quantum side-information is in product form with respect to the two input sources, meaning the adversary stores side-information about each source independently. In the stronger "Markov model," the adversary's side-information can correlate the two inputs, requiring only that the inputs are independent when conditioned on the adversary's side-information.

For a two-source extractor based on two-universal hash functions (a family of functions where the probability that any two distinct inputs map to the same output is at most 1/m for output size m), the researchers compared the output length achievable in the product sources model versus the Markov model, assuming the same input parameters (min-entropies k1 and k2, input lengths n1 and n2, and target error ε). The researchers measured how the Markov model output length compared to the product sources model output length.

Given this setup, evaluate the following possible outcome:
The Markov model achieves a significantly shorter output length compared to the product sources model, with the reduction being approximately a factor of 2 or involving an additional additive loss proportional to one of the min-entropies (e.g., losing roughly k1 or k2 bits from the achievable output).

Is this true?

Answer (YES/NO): NO